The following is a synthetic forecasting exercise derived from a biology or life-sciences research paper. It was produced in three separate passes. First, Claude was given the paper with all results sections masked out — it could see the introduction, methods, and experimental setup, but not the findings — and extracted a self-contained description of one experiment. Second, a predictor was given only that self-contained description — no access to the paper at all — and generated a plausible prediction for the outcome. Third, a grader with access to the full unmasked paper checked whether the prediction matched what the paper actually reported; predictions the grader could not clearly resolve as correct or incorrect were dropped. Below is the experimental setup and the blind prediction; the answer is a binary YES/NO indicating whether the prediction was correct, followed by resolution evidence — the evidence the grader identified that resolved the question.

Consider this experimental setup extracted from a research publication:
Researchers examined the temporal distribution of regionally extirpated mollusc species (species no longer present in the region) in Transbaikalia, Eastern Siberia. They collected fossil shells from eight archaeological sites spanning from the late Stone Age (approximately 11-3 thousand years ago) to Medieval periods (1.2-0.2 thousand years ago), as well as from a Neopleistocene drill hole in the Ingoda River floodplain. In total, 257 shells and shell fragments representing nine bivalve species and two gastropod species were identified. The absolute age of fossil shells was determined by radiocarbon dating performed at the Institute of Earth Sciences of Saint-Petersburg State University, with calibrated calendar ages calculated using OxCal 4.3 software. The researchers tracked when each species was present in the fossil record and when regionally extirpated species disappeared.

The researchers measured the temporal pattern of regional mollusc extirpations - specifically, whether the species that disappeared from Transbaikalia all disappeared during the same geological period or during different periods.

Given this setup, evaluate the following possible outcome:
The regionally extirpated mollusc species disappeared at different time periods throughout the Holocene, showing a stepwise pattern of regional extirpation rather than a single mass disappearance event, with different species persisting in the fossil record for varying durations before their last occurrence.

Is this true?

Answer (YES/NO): NO